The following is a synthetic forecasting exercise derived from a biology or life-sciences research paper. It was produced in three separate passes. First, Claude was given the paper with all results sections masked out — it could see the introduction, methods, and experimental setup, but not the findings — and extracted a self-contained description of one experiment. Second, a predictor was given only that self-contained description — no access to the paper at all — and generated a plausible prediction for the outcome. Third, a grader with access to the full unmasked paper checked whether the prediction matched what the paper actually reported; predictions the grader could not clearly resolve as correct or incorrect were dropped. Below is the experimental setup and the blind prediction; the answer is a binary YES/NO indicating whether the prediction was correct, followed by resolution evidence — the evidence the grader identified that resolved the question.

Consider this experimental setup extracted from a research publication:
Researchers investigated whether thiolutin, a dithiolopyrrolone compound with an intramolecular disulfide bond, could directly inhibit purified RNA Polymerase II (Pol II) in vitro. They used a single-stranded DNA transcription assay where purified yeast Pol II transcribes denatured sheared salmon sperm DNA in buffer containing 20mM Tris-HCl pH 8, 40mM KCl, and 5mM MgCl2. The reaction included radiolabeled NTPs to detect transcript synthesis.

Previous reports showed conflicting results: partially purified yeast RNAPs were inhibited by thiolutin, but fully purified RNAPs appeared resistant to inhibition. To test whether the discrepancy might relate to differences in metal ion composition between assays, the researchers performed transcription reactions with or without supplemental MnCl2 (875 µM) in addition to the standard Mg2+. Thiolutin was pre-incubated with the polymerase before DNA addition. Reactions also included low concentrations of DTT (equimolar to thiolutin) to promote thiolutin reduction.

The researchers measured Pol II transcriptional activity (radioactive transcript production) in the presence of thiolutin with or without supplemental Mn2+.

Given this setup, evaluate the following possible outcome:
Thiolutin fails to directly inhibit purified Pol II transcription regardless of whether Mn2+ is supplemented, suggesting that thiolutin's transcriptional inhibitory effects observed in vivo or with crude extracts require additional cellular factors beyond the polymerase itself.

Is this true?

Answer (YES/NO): NO